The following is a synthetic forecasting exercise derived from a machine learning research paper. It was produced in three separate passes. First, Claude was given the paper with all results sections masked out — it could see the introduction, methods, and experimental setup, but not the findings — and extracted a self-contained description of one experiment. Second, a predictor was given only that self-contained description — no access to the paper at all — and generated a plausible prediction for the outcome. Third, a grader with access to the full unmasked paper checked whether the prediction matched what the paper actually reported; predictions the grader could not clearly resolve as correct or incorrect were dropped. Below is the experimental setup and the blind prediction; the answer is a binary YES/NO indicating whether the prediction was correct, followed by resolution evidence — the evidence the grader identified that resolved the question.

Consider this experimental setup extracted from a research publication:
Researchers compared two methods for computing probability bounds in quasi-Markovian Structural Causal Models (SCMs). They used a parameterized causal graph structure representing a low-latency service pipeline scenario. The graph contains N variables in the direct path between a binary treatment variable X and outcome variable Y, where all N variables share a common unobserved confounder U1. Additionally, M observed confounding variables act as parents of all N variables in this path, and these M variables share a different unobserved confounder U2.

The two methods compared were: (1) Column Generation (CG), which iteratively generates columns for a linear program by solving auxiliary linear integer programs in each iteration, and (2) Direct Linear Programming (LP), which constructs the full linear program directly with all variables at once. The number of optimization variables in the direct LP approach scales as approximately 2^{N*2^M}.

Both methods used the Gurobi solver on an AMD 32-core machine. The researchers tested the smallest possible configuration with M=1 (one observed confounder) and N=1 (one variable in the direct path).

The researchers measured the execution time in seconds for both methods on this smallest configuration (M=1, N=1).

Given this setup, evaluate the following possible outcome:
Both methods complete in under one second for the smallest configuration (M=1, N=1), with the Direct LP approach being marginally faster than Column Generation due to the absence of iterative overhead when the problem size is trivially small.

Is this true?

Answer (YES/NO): YES